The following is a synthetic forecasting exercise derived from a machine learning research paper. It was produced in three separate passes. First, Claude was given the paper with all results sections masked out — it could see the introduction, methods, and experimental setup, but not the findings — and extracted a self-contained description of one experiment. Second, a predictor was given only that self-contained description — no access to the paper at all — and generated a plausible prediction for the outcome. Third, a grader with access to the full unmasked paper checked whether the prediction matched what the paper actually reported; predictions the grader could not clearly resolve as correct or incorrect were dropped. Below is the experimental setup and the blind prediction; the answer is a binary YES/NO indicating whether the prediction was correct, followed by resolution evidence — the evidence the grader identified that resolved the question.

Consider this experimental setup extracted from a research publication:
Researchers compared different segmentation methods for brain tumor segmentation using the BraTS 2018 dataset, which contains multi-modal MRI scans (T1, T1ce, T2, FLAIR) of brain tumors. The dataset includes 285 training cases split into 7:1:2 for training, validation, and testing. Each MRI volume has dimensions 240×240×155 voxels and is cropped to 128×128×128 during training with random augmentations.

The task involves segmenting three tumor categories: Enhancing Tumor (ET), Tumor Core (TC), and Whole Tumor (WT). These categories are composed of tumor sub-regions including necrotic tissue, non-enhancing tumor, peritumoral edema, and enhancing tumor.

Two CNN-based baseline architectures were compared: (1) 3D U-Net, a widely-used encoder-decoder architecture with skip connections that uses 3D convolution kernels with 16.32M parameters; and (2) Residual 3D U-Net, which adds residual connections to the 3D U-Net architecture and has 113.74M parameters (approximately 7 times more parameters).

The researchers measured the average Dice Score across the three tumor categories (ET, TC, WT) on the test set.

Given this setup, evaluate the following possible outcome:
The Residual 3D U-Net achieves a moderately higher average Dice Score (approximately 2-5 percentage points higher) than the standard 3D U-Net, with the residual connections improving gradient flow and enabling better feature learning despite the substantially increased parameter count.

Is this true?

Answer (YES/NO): NO